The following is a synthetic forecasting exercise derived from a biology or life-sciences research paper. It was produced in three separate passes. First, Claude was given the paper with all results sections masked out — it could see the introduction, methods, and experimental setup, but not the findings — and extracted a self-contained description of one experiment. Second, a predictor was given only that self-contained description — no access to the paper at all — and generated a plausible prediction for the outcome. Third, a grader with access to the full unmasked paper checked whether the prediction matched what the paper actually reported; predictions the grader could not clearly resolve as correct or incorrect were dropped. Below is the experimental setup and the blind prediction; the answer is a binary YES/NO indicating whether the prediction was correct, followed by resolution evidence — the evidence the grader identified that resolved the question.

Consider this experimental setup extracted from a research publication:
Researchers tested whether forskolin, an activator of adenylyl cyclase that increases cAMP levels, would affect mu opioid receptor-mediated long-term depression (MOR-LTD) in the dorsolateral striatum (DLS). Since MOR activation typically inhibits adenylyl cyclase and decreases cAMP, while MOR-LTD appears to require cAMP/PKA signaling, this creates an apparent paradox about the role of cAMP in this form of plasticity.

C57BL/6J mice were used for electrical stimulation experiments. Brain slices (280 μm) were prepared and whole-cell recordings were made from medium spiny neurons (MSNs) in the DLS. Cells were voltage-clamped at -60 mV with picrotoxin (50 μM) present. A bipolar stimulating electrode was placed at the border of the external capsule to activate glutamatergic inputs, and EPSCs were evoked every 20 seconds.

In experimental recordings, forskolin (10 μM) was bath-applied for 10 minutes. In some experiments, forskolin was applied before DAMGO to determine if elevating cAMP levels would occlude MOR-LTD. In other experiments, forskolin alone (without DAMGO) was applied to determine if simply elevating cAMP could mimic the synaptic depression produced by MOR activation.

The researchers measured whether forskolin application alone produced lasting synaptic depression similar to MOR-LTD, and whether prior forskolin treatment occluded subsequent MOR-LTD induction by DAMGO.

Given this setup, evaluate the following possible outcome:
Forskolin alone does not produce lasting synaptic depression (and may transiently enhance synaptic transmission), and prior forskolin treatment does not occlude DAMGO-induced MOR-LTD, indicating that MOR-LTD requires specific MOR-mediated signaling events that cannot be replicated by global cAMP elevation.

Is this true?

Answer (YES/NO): NO